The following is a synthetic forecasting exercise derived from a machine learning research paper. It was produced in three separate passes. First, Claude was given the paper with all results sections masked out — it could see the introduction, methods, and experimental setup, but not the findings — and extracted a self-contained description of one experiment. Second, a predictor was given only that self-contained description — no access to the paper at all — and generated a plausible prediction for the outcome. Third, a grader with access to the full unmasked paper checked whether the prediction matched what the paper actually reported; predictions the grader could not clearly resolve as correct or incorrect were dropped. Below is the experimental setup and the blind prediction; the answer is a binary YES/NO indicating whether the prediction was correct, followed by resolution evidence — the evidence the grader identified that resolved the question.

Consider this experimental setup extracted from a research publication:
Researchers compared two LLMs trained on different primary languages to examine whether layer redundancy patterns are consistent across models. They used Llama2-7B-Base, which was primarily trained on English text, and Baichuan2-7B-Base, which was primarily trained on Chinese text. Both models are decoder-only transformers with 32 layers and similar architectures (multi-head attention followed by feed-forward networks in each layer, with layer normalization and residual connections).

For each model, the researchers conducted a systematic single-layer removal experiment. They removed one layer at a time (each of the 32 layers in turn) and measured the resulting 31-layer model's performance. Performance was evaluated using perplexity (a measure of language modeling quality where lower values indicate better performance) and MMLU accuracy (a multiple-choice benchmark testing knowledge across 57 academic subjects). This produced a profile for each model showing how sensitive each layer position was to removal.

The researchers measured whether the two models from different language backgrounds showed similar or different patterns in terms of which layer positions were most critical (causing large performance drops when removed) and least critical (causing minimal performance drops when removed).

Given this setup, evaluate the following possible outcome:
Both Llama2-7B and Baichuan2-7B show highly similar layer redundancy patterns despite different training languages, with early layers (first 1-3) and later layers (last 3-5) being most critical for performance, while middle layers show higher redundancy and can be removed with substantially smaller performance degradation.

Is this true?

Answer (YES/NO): NO